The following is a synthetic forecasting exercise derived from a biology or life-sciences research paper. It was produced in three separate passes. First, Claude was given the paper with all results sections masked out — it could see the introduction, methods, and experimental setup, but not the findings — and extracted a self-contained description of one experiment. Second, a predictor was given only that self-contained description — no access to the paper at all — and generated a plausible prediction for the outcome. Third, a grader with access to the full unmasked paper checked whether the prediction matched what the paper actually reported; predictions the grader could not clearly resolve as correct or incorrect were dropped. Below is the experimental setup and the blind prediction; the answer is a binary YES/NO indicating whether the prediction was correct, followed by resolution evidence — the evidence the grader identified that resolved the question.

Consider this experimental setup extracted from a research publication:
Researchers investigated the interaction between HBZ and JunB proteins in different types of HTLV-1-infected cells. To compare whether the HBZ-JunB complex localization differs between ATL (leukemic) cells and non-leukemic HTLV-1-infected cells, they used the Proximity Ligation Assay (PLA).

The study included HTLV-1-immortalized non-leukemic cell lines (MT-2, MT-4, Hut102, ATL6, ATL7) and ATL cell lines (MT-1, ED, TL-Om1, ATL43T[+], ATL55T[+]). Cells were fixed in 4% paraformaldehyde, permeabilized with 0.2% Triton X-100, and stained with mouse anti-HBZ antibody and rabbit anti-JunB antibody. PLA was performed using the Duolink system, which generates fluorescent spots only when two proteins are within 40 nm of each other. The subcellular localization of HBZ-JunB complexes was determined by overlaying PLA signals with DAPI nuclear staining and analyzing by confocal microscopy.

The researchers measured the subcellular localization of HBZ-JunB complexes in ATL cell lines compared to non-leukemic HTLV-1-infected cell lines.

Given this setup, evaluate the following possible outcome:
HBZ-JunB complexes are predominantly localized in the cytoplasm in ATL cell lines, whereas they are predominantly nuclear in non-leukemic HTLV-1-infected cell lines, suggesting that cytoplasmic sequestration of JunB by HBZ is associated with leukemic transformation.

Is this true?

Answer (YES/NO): NO